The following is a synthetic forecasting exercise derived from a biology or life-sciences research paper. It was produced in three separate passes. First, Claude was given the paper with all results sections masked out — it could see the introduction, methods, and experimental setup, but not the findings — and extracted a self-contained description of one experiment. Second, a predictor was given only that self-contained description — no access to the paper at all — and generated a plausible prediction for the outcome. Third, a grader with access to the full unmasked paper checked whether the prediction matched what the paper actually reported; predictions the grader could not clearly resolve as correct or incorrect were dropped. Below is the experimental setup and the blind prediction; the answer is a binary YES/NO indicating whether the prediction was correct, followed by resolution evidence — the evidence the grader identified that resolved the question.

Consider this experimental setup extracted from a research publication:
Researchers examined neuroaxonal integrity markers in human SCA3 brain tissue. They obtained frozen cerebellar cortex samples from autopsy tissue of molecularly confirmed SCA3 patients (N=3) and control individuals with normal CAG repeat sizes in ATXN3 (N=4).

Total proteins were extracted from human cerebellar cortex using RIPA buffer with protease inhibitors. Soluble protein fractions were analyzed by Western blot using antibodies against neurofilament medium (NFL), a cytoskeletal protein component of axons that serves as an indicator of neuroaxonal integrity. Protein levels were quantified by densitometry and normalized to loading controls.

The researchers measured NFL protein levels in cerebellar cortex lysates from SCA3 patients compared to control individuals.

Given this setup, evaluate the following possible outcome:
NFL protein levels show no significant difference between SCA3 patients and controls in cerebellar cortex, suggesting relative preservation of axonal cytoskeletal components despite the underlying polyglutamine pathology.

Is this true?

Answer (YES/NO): NO